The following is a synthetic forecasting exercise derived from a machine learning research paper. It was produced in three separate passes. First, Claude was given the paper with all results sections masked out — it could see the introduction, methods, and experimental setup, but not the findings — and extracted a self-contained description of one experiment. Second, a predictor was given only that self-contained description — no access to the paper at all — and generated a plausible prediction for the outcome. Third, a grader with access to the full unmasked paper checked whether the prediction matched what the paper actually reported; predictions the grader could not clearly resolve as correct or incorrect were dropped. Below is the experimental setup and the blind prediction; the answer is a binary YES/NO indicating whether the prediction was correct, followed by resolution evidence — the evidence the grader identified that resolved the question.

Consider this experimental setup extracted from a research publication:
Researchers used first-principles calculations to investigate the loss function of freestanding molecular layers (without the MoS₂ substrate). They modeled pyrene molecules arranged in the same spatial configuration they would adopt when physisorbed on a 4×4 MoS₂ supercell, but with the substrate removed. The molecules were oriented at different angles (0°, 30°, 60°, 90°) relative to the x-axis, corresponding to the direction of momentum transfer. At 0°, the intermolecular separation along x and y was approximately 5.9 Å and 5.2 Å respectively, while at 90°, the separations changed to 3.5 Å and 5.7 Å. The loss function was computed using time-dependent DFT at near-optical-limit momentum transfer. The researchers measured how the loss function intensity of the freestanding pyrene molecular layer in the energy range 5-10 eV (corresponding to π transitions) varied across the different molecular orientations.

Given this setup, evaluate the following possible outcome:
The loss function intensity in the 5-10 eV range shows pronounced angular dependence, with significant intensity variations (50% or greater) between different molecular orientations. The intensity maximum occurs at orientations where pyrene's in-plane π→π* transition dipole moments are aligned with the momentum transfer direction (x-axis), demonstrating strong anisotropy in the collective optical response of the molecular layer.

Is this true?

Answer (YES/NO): NO